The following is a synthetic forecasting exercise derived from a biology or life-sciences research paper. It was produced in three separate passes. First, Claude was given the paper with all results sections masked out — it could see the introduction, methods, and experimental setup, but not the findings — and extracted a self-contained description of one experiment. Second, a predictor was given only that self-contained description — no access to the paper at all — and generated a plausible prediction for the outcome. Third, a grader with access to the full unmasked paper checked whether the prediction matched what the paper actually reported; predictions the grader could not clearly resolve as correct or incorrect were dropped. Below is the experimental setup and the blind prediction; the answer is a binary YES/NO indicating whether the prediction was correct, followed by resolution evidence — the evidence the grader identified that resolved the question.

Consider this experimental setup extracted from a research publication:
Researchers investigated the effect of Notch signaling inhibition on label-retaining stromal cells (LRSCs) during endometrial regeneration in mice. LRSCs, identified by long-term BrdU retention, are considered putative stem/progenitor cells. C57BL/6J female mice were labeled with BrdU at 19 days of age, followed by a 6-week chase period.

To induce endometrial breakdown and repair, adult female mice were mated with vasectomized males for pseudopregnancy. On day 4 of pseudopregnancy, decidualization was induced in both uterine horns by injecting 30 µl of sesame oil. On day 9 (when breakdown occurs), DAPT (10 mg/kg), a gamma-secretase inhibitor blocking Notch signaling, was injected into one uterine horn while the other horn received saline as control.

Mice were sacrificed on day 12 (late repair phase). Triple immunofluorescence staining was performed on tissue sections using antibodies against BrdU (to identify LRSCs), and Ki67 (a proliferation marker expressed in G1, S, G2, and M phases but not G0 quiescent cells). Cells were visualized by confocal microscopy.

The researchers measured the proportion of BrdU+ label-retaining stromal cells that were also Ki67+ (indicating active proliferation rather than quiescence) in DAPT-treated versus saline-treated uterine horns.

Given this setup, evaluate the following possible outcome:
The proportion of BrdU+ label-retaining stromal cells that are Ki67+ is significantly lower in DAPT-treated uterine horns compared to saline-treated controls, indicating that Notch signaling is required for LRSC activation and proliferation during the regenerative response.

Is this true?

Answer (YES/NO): YES